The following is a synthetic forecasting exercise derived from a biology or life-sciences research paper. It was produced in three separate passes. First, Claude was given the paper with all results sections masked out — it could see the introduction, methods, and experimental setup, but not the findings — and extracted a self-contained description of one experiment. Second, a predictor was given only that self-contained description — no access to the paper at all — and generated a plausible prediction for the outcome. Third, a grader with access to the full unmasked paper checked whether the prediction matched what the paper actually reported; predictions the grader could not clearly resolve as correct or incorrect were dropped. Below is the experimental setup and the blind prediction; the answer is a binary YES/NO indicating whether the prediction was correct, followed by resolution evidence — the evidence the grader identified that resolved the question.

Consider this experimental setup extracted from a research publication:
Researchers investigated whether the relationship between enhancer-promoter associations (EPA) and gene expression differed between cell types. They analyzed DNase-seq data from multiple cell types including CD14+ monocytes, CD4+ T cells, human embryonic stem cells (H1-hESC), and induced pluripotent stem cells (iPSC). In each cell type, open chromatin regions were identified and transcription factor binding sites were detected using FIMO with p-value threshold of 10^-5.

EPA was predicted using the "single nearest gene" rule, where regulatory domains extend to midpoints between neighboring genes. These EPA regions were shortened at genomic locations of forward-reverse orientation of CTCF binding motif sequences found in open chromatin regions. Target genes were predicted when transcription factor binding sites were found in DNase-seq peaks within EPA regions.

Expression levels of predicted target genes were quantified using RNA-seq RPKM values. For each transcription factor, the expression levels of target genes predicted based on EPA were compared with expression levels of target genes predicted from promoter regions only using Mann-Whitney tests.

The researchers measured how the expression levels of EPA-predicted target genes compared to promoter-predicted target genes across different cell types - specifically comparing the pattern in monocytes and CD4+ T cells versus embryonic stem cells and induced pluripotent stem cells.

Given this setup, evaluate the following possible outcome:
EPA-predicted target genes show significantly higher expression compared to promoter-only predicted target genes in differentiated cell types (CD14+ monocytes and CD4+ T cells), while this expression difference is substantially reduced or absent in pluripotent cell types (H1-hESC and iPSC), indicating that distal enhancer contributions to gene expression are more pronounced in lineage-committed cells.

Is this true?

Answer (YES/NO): NO